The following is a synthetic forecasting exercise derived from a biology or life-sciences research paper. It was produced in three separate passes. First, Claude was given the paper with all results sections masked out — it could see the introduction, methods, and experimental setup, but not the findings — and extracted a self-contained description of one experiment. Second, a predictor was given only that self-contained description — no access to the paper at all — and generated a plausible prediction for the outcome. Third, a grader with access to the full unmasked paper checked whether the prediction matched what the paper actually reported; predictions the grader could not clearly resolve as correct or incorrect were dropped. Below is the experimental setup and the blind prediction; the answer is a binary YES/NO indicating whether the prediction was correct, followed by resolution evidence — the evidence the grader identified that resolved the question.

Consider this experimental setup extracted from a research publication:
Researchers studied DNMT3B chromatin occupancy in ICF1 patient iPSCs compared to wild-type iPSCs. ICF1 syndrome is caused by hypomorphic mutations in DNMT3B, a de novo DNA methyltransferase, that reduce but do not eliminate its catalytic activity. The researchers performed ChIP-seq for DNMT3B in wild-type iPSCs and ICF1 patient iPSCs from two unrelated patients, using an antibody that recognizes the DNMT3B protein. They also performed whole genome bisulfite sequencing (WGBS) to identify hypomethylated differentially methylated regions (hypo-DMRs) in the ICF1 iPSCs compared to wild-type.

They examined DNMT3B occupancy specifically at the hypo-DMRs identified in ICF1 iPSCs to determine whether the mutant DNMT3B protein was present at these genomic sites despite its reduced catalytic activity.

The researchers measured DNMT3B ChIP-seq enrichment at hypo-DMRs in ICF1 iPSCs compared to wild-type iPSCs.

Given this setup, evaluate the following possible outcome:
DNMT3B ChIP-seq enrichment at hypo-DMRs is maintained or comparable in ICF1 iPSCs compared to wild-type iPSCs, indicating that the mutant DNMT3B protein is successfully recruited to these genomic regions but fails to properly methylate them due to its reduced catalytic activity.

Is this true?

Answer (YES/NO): NO